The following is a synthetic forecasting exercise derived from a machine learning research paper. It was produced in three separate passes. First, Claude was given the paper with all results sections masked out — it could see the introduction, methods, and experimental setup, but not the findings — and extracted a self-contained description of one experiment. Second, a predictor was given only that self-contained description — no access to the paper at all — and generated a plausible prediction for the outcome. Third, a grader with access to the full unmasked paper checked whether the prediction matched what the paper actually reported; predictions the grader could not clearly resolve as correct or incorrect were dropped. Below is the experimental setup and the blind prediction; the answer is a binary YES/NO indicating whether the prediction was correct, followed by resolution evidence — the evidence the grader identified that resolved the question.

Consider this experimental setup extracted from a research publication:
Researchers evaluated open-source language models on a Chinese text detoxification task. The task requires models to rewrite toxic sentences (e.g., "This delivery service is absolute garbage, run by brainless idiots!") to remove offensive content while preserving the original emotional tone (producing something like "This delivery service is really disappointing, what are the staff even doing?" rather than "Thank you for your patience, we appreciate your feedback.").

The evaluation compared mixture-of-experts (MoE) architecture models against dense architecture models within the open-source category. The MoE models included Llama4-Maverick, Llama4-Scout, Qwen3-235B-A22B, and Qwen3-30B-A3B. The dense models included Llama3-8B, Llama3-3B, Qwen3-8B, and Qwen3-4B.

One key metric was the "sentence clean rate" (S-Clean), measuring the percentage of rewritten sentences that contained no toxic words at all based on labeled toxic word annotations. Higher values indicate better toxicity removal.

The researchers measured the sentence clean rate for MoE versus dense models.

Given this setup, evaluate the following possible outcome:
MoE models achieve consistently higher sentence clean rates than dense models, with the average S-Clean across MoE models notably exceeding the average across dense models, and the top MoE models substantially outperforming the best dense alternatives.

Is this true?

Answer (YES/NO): YES